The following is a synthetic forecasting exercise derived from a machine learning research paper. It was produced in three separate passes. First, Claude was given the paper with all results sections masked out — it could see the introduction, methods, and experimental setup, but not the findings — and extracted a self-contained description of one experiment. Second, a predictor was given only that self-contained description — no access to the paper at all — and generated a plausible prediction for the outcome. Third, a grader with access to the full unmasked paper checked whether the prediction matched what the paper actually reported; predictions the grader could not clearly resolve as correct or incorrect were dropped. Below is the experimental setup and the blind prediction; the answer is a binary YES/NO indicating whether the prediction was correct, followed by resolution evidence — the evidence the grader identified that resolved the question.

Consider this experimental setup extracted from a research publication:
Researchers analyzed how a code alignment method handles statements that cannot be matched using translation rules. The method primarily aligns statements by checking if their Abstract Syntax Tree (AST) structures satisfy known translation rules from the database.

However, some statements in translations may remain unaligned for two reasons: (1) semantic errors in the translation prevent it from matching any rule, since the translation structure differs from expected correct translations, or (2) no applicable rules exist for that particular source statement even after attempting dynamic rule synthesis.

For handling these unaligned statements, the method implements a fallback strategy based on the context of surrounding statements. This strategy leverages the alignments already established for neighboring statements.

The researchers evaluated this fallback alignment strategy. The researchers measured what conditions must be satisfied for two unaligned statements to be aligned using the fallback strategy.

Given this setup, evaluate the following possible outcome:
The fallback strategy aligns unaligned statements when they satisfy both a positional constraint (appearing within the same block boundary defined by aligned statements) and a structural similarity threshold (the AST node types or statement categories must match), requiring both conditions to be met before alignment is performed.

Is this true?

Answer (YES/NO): NO